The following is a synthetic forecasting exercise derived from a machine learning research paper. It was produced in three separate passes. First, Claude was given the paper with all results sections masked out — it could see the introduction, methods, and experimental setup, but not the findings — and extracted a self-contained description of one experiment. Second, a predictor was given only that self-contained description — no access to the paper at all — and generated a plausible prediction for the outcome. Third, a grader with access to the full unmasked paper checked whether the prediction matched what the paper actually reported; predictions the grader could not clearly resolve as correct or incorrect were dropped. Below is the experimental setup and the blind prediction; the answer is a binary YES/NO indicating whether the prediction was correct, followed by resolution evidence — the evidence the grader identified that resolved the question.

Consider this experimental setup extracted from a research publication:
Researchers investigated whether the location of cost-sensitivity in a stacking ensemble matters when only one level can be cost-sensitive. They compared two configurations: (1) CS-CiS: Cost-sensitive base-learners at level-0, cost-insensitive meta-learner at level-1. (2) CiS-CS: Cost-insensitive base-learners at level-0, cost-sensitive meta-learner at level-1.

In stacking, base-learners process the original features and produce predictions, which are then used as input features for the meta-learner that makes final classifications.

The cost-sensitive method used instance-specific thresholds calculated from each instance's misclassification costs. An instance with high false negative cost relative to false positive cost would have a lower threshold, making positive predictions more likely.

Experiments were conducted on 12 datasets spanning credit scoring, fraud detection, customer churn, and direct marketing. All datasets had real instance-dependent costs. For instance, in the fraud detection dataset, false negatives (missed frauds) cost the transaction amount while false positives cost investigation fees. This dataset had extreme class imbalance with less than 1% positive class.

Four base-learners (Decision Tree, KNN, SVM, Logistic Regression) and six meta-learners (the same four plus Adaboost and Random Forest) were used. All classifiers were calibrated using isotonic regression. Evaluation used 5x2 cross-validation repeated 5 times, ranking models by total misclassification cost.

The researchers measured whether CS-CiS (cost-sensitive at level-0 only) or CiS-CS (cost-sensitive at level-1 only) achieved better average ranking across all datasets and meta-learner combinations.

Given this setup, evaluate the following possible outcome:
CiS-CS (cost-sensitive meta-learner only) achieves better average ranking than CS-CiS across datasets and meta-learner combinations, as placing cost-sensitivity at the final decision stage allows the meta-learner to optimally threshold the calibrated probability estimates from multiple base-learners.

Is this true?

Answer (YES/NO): YES